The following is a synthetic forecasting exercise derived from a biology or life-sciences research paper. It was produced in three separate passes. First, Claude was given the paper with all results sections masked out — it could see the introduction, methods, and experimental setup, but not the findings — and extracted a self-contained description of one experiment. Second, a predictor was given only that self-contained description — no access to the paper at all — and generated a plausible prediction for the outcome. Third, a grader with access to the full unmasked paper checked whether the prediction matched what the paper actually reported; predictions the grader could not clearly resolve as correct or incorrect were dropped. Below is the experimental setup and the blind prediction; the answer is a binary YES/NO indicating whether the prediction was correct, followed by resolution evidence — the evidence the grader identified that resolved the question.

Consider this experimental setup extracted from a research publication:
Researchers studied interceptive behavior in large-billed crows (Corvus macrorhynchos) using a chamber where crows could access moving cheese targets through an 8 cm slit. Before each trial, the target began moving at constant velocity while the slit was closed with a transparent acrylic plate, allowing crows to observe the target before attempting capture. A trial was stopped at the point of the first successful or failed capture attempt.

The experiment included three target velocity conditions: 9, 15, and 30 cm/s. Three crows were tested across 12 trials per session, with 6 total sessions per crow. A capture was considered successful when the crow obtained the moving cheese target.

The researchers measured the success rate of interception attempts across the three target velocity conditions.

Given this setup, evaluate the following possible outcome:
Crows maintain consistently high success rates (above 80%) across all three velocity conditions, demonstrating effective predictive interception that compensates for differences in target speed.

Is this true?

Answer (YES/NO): NO